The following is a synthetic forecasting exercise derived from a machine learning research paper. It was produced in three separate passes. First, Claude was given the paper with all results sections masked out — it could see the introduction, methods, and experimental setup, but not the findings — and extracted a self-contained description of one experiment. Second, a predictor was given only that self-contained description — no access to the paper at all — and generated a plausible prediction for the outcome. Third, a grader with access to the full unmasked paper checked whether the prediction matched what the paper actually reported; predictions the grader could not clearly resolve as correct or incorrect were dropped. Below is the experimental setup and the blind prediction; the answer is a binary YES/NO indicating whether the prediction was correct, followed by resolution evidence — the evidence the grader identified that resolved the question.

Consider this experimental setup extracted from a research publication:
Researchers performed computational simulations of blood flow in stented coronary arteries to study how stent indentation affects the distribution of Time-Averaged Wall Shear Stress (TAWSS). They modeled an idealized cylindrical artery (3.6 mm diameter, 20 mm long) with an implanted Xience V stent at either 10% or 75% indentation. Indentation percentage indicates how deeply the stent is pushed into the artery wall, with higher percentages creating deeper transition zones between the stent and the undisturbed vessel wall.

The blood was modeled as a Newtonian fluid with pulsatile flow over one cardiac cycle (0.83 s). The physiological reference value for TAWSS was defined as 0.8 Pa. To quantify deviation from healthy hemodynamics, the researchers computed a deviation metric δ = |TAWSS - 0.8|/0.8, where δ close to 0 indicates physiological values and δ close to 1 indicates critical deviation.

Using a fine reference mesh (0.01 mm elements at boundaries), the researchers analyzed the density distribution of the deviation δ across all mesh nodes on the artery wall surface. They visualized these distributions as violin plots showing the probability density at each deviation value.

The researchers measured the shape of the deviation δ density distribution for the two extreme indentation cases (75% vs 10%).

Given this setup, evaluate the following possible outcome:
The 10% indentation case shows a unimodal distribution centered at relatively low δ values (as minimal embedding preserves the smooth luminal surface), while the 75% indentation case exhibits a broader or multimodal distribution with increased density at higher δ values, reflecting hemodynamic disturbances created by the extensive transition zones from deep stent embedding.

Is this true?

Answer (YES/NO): NO